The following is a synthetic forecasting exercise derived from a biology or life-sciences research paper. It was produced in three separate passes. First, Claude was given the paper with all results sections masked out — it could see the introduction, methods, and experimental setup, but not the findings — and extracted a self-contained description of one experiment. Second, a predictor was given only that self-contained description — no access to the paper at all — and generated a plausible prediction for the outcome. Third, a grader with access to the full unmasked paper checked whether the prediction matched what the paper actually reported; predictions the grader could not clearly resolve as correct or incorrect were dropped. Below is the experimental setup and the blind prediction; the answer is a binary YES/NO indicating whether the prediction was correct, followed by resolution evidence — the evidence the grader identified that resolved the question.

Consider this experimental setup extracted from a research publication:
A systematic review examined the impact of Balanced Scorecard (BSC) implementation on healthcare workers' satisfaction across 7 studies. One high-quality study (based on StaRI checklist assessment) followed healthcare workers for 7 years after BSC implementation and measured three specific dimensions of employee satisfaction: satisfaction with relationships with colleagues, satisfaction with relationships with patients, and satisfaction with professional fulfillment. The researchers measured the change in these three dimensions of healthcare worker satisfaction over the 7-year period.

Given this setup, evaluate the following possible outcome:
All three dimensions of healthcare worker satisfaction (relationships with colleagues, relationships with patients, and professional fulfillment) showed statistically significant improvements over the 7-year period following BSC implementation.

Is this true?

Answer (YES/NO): NO